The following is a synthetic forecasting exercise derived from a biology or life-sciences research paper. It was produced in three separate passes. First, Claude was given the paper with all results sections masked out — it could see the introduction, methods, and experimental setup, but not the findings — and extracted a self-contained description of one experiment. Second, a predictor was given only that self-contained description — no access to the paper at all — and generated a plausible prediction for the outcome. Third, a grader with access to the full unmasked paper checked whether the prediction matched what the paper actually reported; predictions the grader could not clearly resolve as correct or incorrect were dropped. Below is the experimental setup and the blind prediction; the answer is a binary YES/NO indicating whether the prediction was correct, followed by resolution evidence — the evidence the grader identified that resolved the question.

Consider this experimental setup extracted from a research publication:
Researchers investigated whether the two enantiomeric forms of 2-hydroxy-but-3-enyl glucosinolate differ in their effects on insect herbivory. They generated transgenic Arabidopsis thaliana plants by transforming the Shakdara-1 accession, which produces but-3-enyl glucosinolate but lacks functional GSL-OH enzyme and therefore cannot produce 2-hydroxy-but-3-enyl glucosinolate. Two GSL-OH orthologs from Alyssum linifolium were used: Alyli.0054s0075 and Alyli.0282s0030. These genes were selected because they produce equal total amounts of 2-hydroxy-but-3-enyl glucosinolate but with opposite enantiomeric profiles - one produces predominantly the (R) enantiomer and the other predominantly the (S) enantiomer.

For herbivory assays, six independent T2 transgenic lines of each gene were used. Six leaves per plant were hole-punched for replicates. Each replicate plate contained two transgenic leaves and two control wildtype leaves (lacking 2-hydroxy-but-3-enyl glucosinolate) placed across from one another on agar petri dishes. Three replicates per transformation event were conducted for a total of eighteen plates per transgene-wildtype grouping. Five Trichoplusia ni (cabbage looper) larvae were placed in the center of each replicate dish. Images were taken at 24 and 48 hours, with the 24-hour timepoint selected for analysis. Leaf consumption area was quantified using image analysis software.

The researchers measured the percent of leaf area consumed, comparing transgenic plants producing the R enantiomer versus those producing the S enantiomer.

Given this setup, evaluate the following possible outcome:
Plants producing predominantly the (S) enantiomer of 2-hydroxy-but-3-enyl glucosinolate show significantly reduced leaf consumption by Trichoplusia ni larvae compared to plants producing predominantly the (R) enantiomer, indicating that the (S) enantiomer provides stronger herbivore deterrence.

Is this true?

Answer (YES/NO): YES